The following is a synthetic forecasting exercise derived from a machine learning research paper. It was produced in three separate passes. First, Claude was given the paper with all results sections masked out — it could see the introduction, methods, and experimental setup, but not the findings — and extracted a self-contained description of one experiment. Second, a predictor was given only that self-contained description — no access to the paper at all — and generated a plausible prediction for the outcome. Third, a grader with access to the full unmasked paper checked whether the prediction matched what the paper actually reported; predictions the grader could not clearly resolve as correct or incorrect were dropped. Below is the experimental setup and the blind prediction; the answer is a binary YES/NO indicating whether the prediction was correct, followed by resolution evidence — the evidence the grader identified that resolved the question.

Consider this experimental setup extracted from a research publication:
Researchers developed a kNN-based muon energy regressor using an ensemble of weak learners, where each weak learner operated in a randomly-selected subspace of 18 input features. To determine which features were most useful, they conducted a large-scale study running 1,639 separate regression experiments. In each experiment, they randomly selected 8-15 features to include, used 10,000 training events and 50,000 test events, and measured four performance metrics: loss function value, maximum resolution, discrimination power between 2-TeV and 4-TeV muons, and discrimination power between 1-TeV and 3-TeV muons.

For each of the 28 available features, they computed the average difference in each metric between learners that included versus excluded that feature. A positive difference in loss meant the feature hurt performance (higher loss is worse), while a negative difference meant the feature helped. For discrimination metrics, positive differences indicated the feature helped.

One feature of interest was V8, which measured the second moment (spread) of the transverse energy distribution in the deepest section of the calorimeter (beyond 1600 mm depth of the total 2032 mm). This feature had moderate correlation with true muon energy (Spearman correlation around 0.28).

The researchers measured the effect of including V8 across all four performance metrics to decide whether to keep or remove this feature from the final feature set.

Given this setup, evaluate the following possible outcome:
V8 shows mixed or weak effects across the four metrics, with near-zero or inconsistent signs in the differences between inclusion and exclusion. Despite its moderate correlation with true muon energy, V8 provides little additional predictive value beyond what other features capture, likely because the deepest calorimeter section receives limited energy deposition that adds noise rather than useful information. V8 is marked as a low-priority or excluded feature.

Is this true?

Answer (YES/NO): NO